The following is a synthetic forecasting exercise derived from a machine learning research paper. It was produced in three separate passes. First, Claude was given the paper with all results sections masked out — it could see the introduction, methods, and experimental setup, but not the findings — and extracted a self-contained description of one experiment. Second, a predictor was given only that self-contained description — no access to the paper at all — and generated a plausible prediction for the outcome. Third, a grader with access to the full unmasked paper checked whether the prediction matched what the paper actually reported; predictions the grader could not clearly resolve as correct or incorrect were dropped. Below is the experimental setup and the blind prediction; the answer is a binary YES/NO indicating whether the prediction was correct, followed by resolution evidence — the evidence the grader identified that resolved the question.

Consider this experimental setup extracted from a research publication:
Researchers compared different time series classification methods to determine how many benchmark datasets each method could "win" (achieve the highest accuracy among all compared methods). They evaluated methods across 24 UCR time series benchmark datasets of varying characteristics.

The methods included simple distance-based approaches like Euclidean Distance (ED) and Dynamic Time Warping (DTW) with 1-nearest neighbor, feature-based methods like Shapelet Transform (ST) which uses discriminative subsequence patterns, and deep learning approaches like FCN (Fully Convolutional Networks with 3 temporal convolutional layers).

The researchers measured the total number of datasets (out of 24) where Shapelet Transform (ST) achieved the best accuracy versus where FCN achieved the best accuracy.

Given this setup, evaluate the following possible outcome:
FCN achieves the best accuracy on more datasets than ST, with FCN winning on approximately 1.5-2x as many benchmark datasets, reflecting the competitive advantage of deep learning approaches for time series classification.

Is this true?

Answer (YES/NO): NO